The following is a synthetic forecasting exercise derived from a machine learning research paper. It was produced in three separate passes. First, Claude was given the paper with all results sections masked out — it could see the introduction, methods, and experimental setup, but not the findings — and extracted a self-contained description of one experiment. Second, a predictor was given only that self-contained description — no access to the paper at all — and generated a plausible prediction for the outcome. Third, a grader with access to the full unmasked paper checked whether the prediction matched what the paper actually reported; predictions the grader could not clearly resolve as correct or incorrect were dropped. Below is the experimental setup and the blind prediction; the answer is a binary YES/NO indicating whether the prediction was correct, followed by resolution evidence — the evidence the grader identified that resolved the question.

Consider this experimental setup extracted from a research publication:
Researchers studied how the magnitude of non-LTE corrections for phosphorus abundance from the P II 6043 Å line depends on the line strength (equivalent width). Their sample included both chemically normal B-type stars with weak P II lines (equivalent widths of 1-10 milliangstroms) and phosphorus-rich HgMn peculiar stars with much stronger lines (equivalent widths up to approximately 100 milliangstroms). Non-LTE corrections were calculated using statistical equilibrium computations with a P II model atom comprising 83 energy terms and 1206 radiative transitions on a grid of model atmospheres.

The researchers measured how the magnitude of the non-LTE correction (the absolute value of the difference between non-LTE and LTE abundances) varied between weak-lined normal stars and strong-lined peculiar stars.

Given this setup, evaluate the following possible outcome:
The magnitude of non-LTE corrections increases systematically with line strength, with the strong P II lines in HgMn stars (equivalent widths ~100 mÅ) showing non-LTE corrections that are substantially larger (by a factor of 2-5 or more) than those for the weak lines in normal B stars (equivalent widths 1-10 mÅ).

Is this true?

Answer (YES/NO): NO